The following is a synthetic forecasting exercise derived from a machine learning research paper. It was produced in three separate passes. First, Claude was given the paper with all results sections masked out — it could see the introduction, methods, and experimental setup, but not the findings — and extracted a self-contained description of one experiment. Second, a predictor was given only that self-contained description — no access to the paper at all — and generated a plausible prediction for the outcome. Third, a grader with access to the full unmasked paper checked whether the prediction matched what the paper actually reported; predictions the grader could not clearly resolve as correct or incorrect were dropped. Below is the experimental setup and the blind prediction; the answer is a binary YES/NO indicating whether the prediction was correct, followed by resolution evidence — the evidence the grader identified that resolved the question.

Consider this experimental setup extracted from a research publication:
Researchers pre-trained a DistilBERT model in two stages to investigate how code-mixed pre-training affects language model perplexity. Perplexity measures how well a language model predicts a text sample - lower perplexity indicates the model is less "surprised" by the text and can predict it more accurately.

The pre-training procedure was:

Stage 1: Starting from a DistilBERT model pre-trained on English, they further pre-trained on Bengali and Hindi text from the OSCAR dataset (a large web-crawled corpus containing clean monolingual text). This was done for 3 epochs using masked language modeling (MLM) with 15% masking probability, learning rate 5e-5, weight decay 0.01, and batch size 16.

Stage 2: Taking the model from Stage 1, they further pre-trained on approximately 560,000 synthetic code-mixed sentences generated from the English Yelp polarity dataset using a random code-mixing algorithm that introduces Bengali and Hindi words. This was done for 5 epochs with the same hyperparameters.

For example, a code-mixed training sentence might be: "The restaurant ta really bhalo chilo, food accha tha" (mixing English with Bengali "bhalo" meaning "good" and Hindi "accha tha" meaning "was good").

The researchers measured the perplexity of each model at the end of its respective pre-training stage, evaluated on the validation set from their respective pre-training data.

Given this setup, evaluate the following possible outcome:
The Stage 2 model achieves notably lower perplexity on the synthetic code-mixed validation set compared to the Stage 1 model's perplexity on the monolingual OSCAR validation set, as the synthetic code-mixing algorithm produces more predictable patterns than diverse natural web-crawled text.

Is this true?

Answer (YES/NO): NO